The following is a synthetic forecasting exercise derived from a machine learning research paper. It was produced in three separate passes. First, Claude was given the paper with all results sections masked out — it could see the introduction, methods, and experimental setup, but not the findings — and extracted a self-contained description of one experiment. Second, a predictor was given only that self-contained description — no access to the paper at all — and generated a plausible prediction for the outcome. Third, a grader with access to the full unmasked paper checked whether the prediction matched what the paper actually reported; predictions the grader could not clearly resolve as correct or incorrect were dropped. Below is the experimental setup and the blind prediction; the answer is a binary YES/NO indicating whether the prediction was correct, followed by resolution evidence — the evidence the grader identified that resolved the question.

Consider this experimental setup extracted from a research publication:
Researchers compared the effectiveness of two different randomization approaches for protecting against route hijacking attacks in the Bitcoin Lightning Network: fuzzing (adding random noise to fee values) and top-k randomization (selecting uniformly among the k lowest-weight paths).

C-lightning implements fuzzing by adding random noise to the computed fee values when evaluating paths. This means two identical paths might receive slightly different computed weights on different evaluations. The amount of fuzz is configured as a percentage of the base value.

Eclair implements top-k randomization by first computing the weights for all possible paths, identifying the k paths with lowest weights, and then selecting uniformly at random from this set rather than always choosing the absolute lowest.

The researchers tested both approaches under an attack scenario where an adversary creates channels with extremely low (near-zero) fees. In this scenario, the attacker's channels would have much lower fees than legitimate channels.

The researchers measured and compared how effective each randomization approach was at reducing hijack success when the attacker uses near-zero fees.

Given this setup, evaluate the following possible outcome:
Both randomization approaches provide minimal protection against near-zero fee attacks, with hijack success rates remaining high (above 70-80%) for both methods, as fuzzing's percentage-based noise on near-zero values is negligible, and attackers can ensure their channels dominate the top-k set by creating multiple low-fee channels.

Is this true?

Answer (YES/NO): NO